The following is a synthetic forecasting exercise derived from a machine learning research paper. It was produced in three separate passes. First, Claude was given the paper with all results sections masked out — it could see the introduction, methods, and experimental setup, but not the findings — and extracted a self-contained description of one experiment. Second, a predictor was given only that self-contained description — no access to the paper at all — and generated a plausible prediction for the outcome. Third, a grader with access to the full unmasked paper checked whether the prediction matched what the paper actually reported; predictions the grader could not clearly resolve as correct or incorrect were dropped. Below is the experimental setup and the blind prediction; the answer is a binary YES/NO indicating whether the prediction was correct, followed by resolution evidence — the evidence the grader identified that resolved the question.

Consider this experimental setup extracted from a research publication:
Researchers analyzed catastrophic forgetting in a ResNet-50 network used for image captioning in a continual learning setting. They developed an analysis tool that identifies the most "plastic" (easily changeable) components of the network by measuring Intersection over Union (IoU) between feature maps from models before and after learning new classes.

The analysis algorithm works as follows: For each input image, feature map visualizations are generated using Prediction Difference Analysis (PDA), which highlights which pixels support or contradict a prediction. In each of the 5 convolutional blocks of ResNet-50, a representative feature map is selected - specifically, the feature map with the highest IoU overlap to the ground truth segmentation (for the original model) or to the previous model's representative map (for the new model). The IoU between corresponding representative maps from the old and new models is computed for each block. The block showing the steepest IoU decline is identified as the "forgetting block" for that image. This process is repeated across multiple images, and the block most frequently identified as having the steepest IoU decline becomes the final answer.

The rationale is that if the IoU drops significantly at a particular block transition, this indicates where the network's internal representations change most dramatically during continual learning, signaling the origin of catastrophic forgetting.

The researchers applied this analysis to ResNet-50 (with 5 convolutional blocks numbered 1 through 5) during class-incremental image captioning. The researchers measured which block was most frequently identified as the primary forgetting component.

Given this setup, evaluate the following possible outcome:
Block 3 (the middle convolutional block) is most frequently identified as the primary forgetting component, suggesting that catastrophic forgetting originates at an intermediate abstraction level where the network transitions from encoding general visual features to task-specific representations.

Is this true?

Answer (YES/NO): YES